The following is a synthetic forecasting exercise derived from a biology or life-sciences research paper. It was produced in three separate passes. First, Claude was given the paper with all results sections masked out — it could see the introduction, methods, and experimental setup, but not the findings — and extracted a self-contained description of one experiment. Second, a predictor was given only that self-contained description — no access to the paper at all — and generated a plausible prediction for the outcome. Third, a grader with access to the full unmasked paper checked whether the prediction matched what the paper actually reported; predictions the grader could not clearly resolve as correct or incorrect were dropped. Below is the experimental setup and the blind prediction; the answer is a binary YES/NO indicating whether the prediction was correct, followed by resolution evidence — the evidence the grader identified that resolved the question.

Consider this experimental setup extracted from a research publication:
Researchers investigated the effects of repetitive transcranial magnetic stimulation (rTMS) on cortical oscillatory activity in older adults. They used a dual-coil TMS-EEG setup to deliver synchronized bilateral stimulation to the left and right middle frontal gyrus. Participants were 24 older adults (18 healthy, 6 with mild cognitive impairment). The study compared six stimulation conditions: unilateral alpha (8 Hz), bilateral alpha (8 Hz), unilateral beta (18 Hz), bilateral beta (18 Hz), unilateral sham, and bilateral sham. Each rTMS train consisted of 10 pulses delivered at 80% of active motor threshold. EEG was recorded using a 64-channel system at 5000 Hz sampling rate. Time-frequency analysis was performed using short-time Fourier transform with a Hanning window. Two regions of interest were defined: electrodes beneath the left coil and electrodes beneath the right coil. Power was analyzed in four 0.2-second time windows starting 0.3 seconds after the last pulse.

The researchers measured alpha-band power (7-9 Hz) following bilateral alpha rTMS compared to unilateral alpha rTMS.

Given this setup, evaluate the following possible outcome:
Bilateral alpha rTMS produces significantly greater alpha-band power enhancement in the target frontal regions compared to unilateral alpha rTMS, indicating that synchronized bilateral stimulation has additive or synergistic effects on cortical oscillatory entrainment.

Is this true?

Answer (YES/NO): NO